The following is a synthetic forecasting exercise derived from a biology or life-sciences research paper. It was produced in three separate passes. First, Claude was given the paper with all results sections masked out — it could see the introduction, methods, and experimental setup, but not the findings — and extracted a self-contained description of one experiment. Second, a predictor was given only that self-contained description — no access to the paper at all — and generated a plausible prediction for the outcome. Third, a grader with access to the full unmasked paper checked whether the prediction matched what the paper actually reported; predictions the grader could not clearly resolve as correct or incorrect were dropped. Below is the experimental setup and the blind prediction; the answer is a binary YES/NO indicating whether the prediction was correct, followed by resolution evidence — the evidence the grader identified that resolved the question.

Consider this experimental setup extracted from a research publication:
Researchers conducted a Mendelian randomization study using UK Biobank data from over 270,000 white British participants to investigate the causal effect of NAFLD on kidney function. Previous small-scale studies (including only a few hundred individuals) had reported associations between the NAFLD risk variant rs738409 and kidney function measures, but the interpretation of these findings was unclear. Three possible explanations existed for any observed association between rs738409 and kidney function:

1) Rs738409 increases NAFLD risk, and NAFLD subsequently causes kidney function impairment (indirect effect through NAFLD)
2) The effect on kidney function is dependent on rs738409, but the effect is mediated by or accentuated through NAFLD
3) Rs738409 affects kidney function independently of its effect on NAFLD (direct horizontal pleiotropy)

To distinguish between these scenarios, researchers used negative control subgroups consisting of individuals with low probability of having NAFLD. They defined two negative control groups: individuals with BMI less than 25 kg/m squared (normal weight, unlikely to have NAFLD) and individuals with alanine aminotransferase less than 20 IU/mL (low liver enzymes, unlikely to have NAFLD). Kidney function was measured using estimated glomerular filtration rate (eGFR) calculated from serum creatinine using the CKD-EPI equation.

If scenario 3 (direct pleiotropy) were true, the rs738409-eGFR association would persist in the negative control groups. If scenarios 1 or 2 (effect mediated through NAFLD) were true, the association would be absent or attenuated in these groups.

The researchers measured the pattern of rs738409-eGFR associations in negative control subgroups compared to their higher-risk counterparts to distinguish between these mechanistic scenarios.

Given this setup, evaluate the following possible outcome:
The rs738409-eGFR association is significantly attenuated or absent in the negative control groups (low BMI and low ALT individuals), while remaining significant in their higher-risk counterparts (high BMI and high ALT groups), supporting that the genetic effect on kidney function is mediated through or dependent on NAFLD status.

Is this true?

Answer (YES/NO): YES